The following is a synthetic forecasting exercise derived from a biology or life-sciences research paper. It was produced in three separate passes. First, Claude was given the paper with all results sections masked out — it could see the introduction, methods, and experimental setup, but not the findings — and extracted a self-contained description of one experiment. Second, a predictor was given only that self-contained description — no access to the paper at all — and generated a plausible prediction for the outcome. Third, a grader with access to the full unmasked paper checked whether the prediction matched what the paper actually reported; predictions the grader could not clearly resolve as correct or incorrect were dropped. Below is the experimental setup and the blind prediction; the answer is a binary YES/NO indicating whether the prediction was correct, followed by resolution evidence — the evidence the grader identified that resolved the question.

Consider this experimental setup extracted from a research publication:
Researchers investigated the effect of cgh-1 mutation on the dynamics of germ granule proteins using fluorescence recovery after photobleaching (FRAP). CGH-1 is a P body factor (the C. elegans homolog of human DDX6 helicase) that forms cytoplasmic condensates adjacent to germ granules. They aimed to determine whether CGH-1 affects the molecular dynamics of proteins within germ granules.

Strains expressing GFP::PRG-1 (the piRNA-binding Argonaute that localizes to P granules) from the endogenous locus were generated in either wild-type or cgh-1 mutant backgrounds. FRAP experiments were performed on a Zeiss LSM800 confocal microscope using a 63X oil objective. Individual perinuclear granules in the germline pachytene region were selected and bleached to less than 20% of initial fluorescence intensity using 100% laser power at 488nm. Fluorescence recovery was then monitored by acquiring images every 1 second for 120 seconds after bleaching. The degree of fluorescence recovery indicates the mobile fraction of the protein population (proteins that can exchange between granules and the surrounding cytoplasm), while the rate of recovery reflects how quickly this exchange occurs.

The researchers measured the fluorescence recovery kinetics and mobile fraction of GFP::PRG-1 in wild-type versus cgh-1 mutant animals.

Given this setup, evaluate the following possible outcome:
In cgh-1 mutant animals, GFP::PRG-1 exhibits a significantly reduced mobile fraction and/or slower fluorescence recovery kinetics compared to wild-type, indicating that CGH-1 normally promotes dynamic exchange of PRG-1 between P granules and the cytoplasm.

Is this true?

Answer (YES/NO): YES